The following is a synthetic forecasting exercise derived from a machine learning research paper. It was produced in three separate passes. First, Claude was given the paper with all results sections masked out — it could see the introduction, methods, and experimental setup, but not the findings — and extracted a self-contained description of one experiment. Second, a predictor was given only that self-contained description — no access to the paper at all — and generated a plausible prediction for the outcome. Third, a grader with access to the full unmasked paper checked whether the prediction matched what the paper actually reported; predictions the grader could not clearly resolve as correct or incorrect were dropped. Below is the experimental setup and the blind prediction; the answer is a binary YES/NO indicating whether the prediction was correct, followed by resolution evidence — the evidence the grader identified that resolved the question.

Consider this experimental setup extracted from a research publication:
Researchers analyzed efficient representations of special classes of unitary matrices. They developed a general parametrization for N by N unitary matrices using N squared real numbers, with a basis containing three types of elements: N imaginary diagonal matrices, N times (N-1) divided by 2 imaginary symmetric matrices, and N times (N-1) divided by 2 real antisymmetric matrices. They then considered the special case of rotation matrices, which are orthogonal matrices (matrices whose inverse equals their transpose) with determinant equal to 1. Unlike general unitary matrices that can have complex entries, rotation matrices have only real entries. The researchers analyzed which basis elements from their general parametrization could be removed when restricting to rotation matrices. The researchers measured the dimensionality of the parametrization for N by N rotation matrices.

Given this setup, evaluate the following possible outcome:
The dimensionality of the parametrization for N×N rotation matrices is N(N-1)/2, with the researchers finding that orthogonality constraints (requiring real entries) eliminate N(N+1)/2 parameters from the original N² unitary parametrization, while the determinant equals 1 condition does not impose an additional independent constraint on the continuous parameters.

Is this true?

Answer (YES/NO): YES